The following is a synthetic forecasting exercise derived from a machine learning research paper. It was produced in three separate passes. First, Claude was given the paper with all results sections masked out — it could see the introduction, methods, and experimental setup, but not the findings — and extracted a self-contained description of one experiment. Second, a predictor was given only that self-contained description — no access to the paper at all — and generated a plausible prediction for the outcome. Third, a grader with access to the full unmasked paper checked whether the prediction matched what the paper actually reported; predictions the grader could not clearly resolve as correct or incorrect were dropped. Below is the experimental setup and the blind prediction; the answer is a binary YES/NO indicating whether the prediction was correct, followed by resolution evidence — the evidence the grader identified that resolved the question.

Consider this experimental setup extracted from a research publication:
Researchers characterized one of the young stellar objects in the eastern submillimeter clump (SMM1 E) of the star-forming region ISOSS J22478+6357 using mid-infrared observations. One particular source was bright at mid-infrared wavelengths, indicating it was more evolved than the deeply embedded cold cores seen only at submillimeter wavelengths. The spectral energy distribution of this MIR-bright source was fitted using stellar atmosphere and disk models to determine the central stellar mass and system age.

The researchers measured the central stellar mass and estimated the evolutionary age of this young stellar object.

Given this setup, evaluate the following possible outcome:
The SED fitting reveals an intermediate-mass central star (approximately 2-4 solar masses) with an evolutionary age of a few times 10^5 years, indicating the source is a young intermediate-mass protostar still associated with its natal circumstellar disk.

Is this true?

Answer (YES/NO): NO